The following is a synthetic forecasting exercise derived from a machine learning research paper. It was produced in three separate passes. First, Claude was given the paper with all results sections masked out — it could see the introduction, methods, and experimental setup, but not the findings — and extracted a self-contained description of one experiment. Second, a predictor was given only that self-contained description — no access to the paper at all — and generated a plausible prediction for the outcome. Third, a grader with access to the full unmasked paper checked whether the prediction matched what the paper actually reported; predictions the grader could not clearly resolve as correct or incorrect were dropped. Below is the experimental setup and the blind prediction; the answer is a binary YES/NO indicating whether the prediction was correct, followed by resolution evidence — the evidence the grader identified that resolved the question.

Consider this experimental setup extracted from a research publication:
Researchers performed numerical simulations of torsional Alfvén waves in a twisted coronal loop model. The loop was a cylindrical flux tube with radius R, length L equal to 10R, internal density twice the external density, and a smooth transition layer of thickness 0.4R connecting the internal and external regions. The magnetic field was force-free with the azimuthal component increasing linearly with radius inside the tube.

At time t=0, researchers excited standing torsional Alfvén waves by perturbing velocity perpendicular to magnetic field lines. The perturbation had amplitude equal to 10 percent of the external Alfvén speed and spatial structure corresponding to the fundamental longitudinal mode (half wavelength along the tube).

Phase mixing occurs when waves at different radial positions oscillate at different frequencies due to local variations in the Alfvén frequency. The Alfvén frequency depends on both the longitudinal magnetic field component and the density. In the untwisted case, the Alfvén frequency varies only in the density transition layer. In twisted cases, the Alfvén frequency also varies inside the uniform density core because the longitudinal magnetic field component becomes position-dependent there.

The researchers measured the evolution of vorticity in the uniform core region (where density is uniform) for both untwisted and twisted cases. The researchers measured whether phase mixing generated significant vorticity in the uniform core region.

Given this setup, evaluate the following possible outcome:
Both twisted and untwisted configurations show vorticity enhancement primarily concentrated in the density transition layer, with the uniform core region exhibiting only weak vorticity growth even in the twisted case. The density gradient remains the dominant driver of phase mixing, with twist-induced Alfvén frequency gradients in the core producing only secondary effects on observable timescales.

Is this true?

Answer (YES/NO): YES